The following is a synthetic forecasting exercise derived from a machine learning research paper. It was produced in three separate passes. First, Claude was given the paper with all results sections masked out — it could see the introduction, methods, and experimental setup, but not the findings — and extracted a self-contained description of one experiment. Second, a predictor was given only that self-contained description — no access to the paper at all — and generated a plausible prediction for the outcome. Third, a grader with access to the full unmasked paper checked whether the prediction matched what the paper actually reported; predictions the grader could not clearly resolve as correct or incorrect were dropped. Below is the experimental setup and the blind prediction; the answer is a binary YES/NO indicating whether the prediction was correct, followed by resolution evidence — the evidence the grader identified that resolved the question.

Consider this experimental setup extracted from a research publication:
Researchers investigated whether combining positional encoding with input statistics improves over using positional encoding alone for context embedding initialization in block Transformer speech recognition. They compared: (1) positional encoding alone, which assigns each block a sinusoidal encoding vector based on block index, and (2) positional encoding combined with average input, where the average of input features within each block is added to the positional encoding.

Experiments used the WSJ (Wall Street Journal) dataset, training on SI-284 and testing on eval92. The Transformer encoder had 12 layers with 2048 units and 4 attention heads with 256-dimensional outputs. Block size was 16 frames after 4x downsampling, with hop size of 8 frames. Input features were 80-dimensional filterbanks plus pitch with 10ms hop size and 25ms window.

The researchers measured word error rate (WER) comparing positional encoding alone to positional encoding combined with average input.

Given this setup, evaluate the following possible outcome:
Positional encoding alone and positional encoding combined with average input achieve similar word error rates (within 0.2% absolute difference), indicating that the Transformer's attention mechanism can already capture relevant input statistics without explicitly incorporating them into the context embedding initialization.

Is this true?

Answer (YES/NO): NO